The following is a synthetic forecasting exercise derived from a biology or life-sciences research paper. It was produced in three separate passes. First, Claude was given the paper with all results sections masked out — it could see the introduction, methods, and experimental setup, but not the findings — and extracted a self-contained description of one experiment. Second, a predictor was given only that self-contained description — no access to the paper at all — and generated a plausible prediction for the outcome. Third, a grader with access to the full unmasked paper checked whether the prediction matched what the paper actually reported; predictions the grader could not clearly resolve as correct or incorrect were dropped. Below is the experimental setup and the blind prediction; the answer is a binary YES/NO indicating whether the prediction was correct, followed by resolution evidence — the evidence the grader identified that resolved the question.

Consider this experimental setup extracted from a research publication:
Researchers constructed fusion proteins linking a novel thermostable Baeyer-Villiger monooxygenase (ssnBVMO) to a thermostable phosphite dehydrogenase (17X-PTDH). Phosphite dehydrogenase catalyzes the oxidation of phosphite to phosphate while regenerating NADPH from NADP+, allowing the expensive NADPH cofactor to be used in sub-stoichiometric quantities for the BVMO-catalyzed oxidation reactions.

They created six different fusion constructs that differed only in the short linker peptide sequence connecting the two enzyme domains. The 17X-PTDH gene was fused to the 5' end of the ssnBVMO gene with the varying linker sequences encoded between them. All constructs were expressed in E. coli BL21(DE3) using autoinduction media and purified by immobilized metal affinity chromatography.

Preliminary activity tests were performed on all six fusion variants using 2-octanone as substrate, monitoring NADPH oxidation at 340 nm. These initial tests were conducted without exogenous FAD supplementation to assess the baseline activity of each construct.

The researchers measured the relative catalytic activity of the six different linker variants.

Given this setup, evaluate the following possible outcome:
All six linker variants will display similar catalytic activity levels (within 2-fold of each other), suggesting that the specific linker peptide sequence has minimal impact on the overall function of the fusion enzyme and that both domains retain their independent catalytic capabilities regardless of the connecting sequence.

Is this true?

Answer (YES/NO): NO